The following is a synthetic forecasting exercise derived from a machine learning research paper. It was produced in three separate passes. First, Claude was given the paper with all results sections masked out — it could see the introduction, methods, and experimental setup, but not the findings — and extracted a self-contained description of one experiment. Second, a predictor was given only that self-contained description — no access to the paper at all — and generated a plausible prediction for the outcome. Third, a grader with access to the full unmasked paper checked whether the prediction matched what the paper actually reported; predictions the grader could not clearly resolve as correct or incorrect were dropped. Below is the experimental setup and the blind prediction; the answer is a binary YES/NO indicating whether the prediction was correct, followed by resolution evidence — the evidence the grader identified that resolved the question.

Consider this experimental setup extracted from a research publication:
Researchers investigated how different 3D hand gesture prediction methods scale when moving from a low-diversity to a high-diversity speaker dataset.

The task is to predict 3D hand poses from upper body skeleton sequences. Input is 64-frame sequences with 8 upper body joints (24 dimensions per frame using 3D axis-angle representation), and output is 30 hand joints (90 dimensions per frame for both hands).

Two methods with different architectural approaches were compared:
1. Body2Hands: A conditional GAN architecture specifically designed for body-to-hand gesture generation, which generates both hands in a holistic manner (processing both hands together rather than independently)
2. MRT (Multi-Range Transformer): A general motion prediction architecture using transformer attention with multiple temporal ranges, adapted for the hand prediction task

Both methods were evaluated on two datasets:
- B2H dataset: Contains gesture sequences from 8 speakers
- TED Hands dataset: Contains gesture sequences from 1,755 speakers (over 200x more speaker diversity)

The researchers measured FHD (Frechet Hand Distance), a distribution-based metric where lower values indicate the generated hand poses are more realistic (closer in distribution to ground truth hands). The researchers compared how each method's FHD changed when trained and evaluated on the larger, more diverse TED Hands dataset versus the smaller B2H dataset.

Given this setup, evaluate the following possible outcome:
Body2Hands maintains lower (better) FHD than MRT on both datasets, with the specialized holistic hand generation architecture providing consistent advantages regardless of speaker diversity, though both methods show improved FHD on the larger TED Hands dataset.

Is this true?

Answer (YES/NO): NO